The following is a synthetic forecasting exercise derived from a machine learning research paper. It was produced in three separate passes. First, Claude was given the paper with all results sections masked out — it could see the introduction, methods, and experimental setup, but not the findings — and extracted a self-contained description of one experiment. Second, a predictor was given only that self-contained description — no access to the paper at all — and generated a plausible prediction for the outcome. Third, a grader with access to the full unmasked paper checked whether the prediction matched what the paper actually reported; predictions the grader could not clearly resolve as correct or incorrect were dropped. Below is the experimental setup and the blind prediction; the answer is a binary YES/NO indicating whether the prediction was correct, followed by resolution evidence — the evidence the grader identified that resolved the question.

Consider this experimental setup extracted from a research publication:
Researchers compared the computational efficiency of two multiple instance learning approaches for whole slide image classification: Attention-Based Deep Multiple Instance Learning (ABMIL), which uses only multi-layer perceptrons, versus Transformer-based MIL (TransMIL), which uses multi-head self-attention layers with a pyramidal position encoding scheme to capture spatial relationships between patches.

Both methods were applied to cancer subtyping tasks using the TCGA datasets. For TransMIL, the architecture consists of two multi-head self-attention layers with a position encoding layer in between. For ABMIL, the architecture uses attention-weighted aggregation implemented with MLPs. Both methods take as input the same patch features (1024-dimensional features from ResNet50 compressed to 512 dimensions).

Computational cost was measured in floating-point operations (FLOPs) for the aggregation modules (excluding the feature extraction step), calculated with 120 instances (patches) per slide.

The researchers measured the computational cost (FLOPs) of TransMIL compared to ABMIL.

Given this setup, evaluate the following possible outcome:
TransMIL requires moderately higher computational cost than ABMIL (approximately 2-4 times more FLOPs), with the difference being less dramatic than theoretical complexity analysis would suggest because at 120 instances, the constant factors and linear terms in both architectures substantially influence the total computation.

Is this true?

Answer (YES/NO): NO